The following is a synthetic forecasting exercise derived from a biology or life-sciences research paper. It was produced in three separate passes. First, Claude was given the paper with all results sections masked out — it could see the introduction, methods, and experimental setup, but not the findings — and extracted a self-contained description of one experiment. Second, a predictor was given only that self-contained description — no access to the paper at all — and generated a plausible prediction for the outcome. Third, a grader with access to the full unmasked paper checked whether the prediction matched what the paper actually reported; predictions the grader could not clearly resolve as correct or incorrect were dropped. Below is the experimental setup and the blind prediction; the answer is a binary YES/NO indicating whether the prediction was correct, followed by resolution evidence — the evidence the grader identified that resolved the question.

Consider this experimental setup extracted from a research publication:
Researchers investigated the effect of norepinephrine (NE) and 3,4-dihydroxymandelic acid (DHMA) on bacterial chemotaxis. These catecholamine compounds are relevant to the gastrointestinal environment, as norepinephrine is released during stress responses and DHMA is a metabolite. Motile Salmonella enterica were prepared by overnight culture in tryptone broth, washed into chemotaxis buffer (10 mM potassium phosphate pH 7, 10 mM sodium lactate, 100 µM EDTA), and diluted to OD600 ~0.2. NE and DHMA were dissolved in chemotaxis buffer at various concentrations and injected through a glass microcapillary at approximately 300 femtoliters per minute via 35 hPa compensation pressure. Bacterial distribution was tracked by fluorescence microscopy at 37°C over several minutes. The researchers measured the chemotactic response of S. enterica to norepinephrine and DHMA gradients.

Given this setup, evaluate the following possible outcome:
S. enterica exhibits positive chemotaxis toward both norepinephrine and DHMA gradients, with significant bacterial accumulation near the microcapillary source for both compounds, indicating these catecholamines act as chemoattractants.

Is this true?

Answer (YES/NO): NO